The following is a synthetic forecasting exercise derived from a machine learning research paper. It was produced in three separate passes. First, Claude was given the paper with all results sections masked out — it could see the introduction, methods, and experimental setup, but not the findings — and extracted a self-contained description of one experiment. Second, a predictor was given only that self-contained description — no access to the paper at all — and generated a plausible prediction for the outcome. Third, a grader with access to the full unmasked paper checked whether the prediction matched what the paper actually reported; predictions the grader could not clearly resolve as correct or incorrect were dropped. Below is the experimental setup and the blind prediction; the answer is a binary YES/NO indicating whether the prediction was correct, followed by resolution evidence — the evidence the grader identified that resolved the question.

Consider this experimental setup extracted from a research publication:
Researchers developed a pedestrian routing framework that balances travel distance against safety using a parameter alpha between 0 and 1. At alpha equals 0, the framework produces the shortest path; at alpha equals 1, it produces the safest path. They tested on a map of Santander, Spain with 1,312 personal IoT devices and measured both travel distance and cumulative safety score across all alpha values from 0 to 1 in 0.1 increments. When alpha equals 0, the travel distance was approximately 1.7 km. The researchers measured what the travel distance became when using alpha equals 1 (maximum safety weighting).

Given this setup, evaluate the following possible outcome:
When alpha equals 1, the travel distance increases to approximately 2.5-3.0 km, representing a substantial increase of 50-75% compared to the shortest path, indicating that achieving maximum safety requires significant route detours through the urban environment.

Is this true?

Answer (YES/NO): NO